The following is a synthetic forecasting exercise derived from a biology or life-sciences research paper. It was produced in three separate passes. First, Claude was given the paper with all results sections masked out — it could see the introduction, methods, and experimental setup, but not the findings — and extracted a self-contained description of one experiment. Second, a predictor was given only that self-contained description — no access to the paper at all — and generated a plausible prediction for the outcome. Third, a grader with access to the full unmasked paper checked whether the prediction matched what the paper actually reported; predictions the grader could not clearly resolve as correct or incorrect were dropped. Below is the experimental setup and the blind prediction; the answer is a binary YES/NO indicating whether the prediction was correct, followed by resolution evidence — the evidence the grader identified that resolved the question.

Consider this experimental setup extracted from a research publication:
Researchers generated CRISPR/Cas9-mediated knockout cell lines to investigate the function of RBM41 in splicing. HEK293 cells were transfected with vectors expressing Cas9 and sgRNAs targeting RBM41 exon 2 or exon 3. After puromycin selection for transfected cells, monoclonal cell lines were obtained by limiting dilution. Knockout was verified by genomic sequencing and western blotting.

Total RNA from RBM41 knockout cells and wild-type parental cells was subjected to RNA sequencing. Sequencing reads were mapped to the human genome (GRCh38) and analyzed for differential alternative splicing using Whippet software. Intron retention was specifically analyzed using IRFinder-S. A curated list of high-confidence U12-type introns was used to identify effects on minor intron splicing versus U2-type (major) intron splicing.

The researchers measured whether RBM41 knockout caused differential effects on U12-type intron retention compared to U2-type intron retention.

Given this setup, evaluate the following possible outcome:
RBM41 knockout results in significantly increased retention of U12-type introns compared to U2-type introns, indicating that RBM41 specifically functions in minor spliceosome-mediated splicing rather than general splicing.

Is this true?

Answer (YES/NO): NO